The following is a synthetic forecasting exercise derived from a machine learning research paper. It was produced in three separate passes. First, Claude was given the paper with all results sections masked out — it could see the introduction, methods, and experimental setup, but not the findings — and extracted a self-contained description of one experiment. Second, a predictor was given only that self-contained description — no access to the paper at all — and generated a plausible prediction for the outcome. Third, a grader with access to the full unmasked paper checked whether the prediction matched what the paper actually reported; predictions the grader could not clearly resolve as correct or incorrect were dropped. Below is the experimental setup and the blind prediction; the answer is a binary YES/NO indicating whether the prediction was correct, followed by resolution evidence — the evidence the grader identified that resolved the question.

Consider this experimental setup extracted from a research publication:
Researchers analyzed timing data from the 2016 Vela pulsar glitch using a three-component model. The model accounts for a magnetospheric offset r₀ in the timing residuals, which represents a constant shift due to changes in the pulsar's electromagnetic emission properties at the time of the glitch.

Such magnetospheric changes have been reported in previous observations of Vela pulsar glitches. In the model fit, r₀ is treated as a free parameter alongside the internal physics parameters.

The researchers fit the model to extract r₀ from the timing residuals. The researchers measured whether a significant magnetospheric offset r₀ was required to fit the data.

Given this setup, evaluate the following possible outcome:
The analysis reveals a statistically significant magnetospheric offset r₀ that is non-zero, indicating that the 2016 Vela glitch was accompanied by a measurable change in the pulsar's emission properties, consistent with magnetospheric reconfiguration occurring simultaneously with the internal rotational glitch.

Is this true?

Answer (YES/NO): YES